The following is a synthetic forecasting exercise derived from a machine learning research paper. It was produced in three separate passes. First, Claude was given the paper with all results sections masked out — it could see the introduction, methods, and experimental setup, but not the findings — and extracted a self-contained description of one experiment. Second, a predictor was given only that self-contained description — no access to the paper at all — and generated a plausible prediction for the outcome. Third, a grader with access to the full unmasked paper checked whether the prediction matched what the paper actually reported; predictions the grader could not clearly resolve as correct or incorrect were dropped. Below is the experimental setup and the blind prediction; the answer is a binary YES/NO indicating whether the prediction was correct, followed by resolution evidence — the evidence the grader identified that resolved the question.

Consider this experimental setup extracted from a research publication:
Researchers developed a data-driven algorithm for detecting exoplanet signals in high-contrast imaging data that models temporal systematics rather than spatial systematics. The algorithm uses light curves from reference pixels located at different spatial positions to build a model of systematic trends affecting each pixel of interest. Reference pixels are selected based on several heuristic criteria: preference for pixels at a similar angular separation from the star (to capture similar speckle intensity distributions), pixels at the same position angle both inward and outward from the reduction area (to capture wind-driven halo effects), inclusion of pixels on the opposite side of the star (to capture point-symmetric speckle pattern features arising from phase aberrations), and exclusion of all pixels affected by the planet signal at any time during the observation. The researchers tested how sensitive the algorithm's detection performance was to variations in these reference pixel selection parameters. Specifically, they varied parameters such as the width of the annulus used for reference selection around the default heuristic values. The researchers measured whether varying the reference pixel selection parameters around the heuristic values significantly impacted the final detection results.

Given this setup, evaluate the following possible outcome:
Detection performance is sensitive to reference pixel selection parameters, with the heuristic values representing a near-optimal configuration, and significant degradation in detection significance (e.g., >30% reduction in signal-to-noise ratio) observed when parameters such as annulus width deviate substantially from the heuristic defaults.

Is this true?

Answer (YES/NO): NO